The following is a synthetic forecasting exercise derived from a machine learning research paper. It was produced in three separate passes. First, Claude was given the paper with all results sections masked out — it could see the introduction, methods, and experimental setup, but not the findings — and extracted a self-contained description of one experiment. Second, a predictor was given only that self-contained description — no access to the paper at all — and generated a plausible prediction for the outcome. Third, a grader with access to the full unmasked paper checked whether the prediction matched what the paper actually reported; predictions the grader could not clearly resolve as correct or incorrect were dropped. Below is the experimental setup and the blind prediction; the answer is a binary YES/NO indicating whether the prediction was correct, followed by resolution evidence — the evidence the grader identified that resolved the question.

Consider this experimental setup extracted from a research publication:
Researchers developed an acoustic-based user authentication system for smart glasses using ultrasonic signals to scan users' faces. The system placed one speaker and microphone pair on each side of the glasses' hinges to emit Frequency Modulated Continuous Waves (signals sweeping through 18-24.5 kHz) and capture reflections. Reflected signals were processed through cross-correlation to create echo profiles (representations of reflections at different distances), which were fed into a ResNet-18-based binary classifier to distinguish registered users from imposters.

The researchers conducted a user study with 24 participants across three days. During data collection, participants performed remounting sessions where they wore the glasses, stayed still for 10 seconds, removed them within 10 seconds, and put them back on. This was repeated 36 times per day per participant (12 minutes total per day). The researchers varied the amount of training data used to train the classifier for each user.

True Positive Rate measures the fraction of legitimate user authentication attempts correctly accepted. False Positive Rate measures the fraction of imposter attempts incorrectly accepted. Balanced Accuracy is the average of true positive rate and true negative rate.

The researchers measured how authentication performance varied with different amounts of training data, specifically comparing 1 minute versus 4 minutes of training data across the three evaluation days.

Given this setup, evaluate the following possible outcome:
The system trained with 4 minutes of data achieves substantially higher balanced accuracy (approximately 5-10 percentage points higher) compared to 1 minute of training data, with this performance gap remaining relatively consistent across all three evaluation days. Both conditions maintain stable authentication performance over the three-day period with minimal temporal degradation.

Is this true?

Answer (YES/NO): NO